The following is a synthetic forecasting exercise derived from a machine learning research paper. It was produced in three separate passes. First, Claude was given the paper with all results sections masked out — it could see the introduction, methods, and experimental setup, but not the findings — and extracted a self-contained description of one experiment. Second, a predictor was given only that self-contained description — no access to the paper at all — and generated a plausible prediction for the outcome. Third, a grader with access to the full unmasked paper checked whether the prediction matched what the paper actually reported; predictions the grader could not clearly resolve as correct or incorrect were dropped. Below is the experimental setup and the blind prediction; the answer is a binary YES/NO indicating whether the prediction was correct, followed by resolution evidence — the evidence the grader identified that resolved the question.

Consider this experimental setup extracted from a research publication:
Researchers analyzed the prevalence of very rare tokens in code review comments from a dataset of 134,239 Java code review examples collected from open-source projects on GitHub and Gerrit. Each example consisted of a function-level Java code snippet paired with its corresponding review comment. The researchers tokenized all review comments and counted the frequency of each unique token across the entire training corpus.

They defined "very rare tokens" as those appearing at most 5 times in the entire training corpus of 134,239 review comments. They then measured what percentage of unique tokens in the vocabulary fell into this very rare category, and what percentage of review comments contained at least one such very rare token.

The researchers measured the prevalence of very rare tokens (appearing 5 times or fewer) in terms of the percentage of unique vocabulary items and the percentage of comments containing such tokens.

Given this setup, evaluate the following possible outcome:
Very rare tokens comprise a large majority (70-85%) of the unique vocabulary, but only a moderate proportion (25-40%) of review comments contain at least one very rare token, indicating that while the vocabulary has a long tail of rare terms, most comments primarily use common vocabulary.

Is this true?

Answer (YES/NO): NO